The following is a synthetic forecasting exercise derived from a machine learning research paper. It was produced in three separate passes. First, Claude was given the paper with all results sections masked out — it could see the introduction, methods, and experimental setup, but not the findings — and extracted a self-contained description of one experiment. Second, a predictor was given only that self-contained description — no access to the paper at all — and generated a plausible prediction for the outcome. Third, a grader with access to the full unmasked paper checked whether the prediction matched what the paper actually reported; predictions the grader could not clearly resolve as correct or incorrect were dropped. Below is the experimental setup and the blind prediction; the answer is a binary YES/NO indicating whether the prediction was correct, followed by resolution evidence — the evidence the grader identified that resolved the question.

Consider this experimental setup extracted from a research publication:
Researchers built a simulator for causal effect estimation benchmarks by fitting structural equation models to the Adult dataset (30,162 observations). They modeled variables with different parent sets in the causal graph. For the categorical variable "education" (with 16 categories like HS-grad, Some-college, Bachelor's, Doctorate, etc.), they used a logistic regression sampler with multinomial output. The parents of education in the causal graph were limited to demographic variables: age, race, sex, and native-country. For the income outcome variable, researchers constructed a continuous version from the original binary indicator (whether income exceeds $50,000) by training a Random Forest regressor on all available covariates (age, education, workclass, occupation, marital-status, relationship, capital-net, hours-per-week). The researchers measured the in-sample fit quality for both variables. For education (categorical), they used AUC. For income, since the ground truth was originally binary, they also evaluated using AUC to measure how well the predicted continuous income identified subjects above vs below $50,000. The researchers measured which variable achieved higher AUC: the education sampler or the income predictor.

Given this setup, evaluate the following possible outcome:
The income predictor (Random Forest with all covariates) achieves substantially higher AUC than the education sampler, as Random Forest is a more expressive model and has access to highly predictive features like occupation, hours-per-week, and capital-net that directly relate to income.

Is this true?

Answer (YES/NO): YES